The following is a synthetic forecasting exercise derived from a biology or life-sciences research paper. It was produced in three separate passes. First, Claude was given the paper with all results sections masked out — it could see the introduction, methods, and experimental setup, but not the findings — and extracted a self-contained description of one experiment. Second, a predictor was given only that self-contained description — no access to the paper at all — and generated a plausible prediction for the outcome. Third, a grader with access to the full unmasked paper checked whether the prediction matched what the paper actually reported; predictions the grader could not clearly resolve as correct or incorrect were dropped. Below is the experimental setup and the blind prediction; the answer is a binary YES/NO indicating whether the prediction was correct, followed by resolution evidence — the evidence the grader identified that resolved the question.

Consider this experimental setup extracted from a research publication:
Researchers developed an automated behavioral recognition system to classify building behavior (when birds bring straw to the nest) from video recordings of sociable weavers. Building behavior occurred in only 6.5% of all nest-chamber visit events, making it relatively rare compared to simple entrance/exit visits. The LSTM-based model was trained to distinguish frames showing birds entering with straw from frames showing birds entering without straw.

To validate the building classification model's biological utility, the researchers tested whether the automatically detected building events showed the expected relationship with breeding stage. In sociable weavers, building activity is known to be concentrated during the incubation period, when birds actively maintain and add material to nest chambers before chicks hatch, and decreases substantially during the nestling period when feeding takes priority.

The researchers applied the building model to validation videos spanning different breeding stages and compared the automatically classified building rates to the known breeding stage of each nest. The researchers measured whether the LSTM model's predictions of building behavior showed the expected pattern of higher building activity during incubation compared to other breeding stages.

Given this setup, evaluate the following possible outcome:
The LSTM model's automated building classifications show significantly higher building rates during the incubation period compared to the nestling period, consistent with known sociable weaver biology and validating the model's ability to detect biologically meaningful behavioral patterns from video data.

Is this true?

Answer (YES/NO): YES